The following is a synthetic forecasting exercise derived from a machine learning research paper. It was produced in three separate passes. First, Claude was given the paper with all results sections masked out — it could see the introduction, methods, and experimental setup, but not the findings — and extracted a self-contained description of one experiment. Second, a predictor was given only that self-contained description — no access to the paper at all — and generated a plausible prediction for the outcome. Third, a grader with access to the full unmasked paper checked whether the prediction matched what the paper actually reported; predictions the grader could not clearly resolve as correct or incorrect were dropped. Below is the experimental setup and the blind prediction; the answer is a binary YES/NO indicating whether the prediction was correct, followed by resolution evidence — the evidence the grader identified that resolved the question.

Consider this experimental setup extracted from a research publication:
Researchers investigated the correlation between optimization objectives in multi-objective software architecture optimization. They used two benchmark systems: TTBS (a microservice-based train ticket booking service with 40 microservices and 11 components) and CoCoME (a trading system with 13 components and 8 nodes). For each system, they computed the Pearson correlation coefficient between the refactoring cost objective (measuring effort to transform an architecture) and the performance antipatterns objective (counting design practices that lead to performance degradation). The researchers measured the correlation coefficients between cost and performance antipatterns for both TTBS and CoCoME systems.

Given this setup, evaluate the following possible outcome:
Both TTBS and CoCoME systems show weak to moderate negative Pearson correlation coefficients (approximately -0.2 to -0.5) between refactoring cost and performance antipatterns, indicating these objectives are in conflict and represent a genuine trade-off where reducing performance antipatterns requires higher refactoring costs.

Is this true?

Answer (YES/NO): NO